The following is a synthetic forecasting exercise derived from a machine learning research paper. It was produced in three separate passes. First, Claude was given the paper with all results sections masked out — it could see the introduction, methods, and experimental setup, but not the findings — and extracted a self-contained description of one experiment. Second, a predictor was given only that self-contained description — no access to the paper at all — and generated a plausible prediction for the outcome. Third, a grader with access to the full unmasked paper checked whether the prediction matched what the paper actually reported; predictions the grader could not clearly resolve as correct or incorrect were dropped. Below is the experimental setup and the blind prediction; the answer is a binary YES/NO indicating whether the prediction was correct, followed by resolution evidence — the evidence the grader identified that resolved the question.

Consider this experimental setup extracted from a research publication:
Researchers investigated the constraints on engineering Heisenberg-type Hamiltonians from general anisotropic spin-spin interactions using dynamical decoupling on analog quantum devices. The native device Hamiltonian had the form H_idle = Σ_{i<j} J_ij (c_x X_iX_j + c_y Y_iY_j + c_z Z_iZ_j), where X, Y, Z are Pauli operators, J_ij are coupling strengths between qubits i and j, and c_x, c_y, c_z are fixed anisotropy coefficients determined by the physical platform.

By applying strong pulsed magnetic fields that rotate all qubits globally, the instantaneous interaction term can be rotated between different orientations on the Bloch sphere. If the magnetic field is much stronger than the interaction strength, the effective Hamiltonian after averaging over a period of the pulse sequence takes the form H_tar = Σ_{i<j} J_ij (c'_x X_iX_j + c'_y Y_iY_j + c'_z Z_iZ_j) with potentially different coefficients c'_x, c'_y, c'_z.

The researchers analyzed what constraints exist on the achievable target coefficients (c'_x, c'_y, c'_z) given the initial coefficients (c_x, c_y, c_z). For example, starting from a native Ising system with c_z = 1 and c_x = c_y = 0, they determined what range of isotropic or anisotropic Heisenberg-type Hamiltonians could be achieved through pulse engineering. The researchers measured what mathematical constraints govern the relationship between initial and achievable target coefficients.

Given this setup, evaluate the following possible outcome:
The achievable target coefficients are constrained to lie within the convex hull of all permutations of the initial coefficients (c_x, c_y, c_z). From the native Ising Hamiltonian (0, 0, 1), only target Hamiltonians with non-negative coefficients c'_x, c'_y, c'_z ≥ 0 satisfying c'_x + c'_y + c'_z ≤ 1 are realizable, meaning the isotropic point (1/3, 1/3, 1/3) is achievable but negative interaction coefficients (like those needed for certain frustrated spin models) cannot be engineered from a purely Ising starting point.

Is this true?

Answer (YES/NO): NO